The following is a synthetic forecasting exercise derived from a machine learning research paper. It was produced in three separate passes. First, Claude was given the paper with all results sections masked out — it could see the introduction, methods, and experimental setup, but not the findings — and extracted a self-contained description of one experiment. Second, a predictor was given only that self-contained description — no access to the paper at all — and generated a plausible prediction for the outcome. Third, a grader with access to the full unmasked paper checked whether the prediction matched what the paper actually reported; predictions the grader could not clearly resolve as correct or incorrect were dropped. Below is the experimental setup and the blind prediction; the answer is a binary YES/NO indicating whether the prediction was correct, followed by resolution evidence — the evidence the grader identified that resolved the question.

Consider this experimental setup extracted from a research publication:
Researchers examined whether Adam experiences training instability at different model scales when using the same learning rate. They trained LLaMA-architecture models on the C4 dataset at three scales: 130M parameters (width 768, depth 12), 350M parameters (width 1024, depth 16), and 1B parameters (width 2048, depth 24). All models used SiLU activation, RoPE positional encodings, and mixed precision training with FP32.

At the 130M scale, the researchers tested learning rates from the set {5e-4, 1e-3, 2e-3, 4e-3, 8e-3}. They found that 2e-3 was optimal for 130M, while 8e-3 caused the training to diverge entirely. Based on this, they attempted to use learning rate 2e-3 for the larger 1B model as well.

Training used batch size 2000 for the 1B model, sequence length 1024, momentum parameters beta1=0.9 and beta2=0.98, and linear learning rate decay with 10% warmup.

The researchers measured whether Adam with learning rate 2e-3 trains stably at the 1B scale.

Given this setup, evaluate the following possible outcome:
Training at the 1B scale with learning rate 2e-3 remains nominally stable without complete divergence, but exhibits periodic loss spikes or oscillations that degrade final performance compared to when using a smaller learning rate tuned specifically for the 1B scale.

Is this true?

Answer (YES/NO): NO